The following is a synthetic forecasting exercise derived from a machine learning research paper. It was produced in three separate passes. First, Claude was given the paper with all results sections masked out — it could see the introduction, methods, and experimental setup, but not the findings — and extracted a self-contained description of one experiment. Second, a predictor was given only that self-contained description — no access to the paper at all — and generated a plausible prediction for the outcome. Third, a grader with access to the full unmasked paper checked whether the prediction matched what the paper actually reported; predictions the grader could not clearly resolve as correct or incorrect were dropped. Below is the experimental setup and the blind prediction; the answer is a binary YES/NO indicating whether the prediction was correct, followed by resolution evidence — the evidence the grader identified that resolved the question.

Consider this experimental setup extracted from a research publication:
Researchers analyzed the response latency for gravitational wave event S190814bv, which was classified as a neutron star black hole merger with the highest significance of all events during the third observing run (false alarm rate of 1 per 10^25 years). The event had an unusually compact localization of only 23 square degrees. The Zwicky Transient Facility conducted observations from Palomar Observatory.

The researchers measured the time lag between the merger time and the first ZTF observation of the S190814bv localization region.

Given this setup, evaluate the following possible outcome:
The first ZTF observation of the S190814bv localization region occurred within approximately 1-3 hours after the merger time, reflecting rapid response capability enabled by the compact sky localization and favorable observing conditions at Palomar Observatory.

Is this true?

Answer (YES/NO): NO